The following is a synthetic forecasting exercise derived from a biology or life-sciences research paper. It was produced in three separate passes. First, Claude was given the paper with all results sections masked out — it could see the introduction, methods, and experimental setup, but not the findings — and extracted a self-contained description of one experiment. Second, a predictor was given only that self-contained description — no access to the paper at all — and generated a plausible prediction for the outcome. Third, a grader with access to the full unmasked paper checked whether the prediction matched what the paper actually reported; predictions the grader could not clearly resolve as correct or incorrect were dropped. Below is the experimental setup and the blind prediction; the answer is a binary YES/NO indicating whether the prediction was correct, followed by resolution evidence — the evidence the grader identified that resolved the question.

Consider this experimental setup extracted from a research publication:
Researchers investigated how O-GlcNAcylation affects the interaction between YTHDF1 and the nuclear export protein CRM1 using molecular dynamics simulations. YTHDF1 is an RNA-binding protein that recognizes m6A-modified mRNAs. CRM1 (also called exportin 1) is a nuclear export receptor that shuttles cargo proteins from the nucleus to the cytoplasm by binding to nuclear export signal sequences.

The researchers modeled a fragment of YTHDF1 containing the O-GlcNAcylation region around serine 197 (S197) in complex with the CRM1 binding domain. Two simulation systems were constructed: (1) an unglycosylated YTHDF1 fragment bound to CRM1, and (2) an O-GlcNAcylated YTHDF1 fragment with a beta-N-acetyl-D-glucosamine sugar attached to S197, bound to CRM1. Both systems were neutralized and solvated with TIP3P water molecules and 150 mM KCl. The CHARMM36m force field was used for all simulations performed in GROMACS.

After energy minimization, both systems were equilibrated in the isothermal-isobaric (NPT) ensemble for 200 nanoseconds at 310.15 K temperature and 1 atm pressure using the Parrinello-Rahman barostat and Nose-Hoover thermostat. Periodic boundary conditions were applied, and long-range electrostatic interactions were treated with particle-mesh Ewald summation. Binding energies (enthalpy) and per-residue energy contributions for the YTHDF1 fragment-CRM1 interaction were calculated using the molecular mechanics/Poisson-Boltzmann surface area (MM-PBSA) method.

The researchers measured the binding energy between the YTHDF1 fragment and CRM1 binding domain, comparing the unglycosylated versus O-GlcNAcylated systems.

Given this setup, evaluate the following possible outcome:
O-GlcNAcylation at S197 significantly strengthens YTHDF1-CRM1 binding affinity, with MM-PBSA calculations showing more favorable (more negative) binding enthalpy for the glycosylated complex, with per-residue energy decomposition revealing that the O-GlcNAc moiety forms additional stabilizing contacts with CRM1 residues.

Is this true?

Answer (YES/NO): YES